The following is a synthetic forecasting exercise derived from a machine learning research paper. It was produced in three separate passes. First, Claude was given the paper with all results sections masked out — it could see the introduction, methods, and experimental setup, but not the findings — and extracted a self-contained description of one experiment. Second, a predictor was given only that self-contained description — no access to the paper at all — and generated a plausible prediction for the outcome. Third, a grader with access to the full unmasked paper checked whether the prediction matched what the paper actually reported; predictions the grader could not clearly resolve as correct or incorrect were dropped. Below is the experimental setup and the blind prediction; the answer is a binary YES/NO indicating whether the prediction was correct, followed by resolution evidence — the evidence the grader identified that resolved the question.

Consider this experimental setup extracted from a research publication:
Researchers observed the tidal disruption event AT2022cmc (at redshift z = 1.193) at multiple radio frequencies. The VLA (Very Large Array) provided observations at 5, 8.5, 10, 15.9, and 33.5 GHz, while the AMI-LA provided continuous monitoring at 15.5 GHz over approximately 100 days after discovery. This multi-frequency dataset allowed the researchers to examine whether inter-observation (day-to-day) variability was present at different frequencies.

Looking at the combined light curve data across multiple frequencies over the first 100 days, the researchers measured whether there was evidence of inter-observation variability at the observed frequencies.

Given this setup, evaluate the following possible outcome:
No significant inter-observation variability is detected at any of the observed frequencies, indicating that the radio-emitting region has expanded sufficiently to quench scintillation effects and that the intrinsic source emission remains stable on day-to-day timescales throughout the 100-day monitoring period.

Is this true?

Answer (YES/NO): NO